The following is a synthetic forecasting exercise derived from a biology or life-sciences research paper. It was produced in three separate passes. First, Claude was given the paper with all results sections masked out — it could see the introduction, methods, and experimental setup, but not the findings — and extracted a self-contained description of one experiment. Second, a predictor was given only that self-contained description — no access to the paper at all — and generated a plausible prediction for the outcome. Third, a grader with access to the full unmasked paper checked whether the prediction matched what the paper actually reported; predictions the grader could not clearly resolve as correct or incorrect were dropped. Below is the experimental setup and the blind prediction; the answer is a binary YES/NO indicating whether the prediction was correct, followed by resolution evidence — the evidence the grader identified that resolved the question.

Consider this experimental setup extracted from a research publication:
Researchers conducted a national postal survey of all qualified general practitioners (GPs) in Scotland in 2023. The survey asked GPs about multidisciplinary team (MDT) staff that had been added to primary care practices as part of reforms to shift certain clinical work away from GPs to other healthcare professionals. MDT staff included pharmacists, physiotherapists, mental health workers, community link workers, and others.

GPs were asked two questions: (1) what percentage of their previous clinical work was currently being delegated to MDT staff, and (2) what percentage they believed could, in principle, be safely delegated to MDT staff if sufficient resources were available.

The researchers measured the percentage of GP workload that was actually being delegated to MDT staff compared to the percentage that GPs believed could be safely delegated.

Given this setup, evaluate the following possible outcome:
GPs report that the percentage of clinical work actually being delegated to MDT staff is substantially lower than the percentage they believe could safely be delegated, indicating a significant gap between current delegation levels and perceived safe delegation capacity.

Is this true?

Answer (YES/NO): YES